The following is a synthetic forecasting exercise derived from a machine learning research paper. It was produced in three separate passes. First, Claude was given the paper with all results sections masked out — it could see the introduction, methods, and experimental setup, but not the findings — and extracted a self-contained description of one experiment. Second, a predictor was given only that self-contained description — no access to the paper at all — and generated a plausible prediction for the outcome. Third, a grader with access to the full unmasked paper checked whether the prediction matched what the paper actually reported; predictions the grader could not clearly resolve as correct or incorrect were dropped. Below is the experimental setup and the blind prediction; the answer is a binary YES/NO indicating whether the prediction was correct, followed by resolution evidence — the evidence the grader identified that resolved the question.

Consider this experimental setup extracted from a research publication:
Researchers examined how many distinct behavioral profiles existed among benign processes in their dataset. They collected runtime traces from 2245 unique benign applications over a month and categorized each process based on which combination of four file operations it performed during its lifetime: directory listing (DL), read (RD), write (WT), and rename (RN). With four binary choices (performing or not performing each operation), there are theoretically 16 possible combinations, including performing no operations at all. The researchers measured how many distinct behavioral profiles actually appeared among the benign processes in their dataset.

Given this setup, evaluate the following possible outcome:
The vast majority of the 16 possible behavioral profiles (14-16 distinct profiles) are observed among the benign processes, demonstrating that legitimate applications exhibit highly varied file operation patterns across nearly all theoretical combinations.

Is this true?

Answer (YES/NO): YES